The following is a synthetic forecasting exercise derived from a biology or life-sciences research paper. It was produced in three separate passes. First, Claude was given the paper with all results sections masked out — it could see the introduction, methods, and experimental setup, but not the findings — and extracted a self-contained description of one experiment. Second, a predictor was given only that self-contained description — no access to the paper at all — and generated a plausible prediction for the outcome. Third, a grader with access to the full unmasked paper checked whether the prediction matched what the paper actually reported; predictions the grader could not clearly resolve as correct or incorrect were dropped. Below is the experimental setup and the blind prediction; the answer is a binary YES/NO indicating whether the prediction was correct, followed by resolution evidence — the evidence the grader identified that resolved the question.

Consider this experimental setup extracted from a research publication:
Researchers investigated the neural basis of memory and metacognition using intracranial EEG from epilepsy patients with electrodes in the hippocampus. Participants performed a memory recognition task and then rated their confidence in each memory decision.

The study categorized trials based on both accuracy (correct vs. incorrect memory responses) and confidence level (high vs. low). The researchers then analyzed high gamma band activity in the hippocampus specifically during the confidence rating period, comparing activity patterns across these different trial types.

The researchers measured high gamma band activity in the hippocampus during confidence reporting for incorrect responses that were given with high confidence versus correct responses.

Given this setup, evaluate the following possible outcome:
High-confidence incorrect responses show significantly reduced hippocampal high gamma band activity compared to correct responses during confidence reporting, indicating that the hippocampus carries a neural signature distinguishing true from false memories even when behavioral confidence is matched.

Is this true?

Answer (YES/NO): NO